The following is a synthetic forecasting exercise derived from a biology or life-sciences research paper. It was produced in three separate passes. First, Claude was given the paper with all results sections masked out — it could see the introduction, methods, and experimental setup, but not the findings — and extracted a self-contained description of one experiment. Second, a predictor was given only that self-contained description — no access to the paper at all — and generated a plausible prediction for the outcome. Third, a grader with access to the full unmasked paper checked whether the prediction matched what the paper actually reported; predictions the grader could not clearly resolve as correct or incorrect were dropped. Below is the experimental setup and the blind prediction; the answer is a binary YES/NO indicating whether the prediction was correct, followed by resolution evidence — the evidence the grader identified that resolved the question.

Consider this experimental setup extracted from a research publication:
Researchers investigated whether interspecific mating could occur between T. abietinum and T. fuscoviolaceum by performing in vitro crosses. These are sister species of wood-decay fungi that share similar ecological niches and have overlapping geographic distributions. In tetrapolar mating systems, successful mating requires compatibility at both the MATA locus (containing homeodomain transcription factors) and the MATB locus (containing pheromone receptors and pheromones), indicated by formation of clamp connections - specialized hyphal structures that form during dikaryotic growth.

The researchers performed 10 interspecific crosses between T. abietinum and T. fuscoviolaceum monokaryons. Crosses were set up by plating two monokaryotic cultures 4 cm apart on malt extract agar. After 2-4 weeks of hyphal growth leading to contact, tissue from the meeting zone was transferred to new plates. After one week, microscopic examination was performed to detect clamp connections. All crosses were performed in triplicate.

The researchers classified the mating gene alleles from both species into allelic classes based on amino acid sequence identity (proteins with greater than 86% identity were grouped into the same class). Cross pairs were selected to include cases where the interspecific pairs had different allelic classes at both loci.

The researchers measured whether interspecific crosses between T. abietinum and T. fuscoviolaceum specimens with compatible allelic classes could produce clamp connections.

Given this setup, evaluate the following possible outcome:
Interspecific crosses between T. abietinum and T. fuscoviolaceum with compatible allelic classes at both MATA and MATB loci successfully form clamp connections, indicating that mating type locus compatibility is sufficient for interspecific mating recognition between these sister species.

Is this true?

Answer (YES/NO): NO